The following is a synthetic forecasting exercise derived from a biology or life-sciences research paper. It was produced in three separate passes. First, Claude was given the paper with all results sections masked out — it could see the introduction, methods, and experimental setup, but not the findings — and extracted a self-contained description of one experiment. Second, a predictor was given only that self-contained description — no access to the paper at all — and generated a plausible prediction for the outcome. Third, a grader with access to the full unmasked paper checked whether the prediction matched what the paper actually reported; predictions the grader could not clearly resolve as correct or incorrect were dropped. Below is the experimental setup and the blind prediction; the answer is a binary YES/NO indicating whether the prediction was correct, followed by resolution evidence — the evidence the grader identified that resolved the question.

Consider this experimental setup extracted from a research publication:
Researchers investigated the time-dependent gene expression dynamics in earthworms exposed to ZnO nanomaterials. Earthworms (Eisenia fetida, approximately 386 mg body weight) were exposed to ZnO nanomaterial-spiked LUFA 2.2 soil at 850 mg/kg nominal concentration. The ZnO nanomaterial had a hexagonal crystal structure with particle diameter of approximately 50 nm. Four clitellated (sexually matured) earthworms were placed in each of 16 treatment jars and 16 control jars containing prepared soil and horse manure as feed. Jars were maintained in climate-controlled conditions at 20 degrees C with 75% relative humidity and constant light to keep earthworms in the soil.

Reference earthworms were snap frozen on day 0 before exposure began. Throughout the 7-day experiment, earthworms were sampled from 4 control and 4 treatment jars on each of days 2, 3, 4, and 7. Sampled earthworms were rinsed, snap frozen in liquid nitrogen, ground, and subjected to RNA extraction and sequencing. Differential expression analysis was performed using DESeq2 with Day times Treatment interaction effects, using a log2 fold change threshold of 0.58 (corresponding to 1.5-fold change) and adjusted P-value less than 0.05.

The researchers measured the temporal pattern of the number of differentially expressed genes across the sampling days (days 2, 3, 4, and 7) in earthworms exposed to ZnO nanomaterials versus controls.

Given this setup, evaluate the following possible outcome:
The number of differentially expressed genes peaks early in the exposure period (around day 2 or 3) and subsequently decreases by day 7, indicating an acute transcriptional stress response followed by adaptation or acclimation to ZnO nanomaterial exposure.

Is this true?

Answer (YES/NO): NO